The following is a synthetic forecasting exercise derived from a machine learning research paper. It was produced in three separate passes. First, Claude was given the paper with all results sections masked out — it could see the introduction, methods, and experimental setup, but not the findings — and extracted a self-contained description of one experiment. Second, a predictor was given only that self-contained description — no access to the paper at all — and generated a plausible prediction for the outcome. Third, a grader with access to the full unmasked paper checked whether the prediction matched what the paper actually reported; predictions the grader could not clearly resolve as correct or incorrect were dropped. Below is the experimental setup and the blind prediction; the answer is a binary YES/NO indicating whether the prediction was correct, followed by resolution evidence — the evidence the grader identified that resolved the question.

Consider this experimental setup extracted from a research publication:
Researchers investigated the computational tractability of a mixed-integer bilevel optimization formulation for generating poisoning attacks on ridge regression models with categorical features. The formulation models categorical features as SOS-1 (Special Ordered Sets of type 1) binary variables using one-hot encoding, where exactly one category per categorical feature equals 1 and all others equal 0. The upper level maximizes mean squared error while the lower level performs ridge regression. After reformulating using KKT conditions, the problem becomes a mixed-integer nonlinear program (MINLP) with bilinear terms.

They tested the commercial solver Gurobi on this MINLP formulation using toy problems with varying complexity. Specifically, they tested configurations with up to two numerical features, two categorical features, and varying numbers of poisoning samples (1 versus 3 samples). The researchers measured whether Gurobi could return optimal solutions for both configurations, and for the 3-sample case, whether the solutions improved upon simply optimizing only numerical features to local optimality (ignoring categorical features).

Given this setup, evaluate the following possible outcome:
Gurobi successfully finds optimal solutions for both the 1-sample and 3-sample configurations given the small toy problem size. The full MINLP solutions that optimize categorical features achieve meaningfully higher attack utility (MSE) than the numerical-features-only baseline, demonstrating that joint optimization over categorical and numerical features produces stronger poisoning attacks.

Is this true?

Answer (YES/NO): NO